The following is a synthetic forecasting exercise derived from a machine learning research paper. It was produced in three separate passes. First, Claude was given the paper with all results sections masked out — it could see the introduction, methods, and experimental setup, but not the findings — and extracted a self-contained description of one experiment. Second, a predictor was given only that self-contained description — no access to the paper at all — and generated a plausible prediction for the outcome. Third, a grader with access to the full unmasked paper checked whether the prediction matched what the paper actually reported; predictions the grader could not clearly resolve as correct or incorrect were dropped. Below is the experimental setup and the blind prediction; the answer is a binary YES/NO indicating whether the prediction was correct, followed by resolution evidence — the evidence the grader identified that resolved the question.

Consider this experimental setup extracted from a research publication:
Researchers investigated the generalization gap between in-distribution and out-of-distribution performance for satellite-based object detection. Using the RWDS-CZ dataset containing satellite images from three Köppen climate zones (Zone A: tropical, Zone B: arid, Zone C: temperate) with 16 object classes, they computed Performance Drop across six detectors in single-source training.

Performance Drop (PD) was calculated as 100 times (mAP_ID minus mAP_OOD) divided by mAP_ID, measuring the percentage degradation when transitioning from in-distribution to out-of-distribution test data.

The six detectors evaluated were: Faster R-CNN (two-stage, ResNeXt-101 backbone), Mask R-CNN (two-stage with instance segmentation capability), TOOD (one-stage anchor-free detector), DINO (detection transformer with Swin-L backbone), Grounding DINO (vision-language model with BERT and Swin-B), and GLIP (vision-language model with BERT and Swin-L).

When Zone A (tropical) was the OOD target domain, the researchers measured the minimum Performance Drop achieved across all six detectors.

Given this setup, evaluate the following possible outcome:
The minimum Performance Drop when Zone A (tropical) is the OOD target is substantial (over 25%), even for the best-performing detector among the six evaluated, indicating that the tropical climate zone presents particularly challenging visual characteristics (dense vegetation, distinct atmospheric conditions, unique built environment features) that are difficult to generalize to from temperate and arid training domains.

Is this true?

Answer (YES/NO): YES